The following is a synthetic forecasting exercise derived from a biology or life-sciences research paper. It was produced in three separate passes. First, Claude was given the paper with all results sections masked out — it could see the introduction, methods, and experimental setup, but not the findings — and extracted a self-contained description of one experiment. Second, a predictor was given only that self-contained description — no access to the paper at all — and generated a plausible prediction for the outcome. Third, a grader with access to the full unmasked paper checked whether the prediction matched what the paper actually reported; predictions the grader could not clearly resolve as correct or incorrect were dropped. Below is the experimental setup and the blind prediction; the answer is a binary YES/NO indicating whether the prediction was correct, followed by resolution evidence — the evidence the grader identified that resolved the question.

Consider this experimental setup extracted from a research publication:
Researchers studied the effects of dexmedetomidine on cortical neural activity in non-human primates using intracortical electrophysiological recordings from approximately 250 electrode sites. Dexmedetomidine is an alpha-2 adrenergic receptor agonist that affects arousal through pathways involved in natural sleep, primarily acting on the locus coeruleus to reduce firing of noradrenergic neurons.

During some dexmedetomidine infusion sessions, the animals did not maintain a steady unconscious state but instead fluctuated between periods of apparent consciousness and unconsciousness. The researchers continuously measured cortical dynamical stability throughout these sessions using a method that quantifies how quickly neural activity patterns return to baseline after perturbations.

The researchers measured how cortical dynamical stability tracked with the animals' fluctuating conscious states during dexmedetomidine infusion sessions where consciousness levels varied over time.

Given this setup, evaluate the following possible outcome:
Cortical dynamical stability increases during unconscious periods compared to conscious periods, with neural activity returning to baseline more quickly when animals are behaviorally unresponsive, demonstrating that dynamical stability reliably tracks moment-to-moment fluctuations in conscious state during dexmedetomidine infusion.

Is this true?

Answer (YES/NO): NO